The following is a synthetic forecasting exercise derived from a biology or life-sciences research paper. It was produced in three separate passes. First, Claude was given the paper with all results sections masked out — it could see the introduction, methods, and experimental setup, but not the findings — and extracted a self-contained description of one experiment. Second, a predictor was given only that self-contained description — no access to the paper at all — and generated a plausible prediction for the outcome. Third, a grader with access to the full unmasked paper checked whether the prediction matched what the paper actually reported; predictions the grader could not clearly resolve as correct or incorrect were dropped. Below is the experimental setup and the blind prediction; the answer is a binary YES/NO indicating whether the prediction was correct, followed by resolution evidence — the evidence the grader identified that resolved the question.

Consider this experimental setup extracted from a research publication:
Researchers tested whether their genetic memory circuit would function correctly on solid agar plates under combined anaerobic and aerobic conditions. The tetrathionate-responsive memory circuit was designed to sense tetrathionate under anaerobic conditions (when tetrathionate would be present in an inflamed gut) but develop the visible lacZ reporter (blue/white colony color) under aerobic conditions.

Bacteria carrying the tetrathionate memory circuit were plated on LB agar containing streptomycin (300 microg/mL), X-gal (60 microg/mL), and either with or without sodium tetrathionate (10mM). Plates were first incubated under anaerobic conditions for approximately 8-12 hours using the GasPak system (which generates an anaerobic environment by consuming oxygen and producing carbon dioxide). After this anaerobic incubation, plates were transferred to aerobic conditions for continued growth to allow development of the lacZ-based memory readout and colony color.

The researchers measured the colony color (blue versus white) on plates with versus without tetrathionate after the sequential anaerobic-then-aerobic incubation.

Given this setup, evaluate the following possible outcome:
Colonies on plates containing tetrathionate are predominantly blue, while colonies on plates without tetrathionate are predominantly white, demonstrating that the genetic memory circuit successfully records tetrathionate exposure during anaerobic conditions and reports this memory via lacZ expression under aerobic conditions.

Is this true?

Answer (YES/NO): YES